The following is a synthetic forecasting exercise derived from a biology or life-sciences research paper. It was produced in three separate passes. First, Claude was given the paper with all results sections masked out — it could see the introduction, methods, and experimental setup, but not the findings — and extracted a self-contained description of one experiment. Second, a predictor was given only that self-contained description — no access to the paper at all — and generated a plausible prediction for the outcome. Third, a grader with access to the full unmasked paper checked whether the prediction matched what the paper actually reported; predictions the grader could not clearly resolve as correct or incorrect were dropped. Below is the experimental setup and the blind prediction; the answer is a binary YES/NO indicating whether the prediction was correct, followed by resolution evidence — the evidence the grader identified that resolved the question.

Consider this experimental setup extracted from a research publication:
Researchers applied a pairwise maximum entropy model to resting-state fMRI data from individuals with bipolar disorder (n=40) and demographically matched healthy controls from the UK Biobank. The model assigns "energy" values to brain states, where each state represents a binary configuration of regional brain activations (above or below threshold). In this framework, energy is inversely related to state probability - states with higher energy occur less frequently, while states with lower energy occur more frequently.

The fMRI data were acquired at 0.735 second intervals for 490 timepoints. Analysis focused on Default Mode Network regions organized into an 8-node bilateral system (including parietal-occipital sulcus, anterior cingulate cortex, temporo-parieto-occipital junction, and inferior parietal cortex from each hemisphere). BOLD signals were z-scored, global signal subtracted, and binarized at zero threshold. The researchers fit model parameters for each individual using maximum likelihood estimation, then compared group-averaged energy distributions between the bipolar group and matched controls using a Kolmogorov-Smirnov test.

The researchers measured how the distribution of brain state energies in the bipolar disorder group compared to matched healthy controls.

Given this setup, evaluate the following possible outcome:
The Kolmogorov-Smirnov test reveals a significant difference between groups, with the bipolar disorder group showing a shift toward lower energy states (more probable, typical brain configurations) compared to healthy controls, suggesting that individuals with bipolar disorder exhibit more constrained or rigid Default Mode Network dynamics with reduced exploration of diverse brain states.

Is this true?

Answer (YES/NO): YES